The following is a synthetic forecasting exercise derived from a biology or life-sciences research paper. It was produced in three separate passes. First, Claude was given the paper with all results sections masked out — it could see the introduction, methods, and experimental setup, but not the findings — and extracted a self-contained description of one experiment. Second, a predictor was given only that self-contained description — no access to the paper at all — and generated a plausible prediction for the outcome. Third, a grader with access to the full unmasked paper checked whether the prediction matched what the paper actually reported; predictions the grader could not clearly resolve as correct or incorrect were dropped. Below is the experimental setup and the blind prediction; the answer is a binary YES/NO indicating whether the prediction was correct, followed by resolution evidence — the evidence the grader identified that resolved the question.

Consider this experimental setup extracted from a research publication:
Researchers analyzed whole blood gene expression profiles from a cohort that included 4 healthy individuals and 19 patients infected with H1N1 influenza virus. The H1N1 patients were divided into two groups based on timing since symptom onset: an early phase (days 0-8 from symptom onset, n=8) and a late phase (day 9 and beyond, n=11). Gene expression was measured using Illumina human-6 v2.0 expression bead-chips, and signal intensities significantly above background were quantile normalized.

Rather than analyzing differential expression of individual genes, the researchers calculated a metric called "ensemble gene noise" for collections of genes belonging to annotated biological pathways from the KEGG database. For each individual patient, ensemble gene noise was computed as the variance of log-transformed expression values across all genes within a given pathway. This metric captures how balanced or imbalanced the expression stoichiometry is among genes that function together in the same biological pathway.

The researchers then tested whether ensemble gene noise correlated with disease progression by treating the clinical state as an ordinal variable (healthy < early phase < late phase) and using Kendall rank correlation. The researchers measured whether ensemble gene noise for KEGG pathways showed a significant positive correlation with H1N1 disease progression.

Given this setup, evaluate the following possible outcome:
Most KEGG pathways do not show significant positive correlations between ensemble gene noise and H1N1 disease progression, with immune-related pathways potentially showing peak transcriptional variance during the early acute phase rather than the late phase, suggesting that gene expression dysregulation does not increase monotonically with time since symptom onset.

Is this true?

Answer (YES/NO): NO